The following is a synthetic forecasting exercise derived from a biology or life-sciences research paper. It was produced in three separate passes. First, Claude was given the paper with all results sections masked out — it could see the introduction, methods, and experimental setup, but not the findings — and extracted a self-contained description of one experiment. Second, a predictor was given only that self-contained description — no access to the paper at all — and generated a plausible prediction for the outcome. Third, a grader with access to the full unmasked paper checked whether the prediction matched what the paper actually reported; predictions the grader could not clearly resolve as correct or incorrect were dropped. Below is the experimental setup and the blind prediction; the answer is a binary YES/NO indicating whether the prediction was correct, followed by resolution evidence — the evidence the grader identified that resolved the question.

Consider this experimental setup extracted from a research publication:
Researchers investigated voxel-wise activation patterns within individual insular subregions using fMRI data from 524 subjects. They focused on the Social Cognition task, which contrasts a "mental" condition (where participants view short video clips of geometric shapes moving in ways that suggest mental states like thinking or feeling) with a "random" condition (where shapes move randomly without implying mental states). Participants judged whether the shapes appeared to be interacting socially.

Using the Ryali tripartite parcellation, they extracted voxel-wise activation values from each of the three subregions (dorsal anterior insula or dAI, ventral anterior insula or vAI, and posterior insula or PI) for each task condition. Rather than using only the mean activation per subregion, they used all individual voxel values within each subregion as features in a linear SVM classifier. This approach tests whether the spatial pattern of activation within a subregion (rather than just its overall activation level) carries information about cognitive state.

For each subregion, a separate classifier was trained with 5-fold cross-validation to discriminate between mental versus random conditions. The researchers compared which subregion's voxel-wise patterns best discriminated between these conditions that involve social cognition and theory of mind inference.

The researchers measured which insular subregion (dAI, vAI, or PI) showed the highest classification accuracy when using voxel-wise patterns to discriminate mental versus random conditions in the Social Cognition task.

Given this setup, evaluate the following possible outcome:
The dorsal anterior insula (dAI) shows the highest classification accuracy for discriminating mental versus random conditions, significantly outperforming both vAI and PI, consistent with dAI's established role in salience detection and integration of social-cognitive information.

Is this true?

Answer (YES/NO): NO